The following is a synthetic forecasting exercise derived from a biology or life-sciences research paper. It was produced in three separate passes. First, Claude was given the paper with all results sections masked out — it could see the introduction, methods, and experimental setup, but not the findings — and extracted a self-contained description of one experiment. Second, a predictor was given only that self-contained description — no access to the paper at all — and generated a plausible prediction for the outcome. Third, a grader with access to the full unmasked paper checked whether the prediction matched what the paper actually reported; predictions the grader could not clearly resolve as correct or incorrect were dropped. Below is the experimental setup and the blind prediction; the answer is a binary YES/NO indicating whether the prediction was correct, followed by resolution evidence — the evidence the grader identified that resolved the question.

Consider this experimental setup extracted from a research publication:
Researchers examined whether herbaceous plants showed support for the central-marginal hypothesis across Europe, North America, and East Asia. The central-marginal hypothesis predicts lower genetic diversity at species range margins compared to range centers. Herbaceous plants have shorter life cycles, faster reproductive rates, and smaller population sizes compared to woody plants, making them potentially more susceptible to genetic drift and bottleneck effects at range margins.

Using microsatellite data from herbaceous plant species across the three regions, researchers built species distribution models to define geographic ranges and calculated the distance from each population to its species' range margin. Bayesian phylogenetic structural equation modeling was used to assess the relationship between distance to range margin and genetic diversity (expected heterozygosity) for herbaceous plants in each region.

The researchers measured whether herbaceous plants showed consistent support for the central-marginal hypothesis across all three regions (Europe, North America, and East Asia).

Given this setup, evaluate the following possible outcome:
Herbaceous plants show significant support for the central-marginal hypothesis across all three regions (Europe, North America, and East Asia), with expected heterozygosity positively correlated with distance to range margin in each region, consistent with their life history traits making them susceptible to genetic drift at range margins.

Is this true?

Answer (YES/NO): NO